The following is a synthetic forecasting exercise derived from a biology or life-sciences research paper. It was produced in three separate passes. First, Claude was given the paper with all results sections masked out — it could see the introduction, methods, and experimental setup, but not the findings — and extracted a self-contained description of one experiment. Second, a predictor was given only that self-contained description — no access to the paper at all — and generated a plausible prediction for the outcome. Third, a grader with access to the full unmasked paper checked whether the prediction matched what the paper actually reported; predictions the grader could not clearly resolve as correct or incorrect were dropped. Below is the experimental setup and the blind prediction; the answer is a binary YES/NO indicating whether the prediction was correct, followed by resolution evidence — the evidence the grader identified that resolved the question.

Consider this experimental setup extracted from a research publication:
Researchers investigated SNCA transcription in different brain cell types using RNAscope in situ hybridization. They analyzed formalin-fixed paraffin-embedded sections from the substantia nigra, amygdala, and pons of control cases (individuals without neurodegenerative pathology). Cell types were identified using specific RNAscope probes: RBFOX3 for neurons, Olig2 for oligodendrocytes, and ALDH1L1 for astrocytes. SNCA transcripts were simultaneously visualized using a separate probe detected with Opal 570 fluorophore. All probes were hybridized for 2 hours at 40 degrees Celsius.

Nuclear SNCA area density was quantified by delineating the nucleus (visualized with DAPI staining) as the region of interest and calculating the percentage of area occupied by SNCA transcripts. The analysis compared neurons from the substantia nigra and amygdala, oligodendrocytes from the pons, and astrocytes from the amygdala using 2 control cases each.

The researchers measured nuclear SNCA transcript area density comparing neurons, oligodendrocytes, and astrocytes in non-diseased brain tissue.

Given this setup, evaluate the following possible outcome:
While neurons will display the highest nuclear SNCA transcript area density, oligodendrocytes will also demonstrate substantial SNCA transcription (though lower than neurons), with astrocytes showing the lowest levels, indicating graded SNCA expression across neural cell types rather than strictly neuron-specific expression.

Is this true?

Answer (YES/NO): NO